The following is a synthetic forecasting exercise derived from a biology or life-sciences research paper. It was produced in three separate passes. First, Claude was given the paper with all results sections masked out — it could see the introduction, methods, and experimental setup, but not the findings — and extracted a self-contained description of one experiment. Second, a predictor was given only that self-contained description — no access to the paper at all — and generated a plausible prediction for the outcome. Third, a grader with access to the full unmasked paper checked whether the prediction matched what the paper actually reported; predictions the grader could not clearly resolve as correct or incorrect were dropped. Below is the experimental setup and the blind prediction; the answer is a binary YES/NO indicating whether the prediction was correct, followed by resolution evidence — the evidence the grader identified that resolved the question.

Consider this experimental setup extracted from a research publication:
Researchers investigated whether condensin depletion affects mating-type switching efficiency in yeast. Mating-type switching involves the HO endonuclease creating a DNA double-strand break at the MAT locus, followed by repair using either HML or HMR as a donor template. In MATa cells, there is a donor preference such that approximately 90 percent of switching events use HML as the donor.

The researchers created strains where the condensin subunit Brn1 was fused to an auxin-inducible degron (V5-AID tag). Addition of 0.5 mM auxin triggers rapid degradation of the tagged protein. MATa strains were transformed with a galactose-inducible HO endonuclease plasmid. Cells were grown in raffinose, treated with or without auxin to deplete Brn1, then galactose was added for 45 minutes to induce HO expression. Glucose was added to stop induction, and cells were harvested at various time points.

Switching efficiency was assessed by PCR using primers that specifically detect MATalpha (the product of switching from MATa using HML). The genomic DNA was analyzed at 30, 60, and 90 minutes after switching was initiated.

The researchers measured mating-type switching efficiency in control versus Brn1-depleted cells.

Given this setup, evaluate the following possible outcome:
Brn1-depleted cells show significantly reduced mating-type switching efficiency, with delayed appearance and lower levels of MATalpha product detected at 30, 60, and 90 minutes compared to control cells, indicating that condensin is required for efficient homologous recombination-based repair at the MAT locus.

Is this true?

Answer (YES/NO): YES